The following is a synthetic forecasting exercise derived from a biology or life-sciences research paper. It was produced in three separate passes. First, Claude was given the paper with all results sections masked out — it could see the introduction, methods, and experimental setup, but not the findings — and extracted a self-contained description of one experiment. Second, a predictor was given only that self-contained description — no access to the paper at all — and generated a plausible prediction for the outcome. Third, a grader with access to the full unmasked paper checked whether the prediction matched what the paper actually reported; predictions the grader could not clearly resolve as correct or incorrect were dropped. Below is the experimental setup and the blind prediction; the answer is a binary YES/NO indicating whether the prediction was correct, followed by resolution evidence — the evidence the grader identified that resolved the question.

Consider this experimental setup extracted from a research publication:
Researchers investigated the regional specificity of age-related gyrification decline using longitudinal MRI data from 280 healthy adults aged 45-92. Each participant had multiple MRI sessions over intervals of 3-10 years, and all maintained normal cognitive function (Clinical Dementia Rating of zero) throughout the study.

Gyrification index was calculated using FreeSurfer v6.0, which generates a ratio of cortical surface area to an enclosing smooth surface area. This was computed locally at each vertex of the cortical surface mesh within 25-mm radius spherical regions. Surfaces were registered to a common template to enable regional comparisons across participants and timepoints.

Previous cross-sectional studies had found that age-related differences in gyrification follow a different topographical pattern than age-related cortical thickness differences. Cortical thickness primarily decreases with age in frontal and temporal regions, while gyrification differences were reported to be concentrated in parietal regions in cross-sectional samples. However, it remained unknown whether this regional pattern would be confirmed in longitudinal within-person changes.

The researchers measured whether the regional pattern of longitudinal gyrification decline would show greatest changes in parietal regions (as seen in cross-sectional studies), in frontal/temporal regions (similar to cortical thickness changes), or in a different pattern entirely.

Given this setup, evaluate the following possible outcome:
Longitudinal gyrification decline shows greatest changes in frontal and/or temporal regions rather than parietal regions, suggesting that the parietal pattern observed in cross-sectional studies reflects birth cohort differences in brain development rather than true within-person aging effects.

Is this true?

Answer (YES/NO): NO